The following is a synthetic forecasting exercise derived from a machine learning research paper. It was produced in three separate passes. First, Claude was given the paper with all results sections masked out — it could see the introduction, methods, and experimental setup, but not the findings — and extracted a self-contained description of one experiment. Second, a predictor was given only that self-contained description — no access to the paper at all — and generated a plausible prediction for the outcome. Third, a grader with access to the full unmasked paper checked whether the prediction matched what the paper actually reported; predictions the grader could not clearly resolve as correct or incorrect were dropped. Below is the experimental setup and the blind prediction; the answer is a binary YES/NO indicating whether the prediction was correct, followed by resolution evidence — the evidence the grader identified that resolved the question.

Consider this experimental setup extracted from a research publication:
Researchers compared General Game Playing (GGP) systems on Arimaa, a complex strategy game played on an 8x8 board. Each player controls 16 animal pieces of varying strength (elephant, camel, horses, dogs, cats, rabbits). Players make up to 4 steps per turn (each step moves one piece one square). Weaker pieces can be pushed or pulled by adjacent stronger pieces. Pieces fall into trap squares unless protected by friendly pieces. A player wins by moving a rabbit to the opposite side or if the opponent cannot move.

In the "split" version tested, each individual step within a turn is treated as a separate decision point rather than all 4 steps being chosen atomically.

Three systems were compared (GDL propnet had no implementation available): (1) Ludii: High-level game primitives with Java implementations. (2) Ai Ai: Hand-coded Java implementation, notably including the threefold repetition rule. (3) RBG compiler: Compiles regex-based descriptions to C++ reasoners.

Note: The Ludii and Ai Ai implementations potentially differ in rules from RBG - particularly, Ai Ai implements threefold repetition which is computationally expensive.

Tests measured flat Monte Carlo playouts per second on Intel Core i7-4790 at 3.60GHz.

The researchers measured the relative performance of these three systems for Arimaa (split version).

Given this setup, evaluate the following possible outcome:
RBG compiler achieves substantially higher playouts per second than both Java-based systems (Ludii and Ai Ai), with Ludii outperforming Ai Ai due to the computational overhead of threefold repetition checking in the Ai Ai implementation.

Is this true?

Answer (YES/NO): NO